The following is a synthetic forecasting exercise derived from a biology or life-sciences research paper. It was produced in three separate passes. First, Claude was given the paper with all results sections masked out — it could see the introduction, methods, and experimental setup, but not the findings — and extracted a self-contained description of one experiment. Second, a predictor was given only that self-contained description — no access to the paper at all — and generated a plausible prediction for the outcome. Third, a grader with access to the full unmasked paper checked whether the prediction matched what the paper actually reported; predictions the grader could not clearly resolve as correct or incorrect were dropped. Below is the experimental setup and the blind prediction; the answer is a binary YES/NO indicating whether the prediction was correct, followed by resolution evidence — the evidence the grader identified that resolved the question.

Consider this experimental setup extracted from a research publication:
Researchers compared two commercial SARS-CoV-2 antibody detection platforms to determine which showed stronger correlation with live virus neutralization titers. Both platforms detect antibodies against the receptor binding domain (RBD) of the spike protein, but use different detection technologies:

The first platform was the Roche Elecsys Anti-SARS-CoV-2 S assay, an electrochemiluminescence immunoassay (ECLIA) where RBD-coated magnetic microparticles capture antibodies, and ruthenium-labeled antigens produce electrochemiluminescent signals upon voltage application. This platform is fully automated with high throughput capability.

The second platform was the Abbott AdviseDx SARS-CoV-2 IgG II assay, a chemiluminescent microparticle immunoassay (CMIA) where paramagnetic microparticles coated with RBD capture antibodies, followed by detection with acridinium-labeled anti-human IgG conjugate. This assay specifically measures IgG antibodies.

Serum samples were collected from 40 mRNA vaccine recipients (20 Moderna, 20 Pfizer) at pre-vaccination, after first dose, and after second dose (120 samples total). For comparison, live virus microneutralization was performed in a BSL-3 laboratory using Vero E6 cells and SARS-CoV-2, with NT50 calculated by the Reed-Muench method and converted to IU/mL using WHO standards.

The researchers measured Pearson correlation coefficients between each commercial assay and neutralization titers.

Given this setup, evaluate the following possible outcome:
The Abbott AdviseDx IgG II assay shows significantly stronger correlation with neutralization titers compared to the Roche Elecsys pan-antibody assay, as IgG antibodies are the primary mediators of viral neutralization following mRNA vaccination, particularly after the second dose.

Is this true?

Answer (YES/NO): NO